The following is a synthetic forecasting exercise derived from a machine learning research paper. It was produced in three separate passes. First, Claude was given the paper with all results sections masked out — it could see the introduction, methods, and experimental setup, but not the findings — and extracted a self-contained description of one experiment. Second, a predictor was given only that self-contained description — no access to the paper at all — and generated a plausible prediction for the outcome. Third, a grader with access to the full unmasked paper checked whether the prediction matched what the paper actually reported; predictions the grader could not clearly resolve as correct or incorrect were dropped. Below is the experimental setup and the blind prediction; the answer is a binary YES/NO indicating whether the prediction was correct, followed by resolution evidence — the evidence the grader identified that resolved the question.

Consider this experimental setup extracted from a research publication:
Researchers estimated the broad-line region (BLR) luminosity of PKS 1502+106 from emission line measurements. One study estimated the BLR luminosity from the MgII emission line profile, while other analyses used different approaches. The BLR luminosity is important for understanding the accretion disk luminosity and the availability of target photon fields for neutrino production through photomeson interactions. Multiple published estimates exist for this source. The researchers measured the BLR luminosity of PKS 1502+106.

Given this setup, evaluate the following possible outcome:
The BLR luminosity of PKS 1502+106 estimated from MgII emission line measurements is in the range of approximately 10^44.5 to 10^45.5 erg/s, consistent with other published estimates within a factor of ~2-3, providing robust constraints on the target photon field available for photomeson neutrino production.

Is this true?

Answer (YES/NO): NO